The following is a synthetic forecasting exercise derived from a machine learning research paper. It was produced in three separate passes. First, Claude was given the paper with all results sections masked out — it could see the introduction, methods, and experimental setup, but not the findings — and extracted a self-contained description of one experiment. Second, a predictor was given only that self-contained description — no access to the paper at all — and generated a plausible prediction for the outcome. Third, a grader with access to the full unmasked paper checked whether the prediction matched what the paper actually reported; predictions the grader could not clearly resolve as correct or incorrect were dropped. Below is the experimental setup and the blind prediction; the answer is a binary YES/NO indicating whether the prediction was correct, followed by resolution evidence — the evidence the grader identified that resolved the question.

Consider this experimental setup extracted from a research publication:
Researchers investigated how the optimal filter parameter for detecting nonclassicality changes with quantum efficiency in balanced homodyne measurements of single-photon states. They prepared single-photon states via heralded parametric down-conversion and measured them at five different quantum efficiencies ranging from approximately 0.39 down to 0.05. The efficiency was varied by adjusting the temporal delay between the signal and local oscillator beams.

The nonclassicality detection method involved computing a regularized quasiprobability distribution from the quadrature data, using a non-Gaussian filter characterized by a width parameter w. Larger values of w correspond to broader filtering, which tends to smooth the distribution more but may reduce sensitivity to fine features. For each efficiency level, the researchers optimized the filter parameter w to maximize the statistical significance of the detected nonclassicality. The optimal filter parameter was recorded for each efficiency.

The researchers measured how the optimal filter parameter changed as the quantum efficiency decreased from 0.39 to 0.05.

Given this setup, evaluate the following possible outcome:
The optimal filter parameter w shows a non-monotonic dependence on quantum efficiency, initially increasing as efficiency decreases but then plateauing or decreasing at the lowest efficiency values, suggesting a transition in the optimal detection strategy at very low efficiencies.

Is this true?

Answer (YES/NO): YES